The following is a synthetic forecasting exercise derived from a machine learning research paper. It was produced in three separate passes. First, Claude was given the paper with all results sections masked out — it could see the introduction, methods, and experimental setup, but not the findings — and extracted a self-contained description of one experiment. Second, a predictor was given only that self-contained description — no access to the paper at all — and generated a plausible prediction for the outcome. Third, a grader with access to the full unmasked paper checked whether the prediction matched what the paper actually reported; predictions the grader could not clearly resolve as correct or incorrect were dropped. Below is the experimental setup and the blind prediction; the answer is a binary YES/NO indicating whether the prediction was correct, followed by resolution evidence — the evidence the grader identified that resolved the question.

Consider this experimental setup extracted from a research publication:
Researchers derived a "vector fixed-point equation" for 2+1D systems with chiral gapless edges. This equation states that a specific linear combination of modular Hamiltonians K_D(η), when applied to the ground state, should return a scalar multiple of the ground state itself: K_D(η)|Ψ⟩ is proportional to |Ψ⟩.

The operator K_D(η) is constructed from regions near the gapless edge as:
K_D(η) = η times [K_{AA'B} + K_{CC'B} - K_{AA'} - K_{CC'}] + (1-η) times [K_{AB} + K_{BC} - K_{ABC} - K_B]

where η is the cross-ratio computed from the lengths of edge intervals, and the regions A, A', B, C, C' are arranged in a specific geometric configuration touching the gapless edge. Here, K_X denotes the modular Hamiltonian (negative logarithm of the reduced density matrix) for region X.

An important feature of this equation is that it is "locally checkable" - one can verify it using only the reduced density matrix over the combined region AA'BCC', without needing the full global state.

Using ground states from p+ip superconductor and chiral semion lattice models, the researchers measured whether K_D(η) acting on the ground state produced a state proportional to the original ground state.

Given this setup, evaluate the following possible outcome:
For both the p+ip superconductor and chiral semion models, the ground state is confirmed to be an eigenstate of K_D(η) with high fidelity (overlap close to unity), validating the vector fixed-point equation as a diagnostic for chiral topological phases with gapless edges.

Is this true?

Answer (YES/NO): NO